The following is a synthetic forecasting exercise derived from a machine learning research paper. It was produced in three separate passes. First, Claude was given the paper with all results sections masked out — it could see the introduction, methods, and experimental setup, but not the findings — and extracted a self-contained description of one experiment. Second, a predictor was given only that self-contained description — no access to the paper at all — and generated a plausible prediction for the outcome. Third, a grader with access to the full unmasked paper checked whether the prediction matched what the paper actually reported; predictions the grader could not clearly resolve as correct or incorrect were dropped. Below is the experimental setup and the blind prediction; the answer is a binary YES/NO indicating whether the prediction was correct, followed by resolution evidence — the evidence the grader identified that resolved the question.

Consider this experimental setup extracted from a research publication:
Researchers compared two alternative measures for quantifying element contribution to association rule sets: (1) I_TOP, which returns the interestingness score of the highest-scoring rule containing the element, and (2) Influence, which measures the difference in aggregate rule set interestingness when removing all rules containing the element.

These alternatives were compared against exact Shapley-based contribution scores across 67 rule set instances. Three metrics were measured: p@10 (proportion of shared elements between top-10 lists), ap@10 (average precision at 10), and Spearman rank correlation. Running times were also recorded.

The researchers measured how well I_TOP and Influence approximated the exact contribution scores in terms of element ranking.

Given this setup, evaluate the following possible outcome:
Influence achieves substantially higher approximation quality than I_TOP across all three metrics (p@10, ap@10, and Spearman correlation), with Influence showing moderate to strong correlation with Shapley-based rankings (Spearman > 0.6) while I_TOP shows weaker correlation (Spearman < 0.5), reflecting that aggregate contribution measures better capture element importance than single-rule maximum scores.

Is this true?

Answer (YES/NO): NO